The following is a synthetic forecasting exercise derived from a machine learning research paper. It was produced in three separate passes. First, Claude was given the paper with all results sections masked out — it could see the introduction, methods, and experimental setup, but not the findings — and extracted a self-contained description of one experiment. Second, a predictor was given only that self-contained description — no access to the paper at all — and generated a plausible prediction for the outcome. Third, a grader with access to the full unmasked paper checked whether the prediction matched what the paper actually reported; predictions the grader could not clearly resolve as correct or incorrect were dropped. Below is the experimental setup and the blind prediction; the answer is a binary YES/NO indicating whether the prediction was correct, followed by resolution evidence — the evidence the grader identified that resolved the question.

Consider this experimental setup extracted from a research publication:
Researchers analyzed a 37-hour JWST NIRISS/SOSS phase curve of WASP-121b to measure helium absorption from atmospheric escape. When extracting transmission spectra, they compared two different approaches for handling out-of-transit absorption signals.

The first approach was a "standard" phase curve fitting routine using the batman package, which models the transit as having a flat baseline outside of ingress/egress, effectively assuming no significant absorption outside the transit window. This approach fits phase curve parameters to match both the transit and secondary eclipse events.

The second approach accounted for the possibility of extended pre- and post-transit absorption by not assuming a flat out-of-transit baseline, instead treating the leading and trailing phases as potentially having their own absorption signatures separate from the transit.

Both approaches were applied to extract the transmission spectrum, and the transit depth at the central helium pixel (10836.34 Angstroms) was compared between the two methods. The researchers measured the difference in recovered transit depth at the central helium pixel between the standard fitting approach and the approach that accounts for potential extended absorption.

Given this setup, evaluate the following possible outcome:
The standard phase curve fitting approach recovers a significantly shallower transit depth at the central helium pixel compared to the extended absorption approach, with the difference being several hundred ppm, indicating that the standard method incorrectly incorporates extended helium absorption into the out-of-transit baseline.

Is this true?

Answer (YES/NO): NO